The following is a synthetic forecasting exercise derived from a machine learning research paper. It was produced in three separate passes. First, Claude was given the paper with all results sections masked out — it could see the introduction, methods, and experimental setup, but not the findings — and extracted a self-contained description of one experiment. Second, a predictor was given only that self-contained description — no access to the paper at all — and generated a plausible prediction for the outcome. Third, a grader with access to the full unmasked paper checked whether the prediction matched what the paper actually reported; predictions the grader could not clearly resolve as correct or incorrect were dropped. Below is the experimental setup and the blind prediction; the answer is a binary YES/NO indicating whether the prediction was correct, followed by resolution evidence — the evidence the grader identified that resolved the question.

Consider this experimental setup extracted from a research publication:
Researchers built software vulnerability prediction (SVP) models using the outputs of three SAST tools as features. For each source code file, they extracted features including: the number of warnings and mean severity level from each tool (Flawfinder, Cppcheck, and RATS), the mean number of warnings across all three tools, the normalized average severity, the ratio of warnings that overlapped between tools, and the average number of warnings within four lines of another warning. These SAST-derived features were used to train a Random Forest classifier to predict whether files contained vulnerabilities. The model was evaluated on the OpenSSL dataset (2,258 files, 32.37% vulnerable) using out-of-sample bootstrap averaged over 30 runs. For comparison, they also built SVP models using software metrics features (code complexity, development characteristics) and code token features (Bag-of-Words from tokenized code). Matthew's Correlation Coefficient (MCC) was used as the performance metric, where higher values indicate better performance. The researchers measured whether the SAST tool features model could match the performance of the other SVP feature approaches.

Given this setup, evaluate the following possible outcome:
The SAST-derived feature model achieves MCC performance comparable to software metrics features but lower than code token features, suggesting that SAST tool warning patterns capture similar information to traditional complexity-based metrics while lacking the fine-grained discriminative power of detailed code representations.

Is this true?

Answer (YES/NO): YES